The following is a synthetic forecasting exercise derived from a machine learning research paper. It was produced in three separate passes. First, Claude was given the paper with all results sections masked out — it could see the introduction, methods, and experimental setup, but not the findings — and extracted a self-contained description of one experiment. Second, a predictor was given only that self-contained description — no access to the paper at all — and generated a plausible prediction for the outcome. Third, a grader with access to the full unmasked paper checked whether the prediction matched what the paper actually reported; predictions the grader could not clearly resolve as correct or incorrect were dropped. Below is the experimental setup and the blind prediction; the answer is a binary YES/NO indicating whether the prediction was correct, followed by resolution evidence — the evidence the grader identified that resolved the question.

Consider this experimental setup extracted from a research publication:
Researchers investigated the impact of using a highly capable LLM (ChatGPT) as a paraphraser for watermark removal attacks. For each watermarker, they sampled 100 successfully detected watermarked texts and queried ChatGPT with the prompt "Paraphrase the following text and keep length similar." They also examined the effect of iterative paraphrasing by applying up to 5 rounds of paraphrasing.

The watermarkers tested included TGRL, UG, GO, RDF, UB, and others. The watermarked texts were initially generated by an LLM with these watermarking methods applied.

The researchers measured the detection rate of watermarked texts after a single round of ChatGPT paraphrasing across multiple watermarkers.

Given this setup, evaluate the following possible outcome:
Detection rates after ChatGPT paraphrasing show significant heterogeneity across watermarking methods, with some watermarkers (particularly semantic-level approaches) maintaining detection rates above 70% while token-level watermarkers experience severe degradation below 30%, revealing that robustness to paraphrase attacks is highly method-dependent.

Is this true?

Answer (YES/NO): NO